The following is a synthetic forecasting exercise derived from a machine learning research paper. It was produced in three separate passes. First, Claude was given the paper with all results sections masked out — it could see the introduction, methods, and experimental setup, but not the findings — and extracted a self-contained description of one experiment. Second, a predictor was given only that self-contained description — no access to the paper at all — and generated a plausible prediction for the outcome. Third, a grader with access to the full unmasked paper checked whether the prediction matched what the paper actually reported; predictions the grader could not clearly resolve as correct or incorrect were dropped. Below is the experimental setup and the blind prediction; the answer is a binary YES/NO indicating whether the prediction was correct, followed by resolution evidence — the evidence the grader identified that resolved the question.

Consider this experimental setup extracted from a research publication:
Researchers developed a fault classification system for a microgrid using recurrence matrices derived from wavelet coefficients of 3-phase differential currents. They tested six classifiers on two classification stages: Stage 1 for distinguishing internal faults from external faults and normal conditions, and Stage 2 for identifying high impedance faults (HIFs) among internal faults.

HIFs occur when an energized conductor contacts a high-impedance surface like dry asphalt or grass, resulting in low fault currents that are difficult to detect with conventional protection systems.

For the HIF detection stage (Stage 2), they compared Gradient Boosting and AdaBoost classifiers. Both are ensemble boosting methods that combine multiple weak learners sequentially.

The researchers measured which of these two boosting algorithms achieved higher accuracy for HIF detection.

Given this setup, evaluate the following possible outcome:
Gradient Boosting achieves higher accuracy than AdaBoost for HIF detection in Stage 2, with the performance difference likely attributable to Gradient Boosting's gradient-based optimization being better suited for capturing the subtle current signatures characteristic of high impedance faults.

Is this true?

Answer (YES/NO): NO